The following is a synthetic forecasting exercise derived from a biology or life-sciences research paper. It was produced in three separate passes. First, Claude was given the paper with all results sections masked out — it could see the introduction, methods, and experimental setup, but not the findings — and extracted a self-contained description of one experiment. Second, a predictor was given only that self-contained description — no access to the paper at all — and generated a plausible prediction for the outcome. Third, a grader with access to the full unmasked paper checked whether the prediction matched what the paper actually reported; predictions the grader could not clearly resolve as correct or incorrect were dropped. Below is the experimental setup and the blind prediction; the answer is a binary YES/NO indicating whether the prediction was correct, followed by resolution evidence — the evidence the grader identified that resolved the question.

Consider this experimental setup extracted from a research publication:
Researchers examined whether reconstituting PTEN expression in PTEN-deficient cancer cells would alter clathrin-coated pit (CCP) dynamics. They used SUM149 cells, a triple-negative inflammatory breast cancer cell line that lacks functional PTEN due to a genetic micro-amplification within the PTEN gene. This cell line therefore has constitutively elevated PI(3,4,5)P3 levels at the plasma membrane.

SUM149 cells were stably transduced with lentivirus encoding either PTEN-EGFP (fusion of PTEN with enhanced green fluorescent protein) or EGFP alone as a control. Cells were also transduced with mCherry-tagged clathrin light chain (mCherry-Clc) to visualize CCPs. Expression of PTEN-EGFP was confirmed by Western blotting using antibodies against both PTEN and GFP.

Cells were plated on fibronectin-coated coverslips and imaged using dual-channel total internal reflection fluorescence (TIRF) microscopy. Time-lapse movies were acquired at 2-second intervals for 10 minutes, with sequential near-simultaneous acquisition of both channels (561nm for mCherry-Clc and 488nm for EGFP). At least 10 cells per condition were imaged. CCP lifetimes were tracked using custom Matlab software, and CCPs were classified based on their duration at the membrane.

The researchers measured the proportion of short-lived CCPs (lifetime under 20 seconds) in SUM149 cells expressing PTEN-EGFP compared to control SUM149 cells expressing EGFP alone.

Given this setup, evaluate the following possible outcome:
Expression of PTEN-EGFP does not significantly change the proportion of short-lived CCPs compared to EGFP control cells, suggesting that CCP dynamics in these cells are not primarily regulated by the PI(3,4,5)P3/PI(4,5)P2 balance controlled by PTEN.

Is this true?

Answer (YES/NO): NO